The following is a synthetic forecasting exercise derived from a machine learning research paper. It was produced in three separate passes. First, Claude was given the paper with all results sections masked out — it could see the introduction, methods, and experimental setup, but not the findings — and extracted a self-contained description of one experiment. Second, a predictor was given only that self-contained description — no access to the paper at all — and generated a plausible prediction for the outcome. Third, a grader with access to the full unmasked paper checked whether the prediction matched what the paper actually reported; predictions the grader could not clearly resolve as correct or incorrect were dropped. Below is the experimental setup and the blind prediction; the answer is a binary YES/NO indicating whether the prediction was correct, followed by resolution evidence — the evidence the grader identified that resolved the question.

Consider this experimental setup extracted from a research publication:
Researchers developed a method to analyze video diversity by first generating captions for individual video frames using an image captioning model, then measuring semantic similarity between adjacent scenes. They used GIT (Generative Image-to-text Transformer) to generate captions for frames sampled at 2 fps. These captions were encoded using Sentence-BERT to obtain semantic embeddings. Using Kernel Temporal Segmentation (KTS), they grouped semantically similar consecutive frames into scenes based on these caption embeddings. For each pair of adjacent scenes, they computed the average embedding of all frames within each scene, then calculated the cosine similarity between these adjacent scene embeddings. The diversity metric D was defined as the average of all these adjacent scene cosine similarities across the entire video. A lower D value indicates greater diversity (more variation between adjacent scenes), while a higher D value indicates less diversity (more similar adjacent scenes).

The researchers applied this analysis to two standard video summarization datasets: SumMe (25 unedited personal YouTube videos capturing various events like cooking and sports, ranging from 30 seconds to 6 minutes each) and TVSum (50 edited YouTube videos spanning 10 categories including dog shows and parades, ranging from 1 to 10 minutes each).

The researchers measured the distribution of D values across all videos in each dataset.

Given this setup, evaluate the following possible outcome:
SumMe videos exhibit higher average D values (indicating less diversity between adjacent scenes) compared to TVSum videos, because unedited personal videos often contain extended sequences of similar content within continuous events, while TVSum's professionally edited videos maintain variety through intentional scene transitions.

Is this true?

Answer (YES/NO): YES